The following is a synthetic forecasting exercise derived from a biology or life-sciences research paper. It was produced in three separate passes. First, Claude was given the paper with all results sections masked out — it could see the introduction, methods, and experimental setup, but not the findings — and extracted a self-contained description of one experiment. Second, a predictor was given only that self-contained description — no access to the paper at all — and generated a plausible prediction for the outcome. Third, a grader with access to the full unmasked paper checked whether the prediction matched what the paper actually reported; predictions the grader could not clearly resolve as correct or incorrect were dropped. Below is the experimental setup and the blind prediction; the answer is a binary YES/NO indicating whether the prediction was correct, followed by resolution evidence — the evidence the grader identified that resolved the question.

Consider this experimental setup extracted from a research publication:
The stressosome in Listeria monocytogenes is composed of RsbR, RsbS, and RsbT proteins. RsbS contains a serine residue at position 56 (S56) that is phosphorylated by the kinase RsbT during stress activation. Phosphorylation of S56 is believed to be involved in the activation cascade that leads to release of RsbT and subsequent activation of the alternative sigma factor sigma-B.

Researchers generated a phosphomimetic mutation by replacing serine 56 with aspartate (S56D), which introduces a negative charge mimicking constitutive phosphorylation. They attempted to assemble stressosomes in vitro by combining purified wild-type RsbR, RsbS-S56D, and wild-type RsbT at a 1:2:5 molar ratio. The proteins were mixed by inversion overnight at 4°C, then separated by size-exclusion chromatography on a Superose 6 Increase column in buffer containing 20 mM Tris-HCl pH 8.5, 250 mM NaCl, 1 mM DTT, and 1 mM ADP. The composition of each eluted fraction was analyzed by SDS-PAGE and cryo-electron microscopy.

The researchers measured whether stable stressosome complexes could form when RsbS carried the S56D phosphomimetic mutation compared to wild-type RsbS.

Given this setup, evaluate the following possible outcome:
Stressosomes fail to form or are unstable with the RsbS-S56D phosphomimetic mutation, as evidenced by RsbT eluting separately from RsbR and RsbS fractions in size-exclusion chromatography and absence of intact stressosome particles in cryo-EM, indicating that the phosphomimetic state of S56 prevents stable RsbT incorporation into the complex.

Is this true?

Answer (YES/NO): NO